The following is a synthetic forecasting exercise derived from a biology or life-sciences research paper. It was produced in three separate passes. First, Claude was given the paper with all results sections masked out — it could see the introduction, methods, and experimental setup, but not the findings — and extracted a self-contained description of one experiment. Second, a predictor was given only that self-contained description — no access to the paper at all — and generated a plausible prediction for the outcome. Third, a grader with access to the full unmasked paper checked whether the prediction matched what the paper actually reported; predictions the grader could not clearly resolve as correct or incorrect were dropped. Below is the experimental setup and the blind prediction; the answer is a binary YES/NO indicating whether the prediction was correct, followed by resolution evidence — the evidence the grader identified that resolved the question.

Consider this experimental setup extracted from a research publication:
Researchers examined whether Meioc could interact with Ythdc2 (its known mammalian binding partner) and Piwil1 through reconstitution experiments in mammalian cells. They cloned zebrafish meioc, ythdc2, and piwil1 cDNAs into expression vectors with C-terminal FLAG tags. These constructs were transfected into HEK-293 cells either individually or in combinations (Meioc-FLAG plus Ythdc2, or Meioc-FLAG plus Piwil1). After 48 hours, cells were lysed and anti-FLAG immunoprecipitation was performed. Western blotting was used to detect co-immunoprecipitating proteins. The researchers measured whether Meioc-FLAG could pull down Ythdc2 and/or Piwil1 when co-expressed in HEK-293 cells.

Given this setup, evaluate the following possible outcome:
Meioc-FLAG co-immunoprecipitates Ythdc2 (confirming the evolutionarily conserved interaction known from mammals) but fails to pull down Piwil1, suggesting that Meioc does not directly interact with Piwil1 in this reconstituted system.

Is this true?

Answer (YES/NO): NO